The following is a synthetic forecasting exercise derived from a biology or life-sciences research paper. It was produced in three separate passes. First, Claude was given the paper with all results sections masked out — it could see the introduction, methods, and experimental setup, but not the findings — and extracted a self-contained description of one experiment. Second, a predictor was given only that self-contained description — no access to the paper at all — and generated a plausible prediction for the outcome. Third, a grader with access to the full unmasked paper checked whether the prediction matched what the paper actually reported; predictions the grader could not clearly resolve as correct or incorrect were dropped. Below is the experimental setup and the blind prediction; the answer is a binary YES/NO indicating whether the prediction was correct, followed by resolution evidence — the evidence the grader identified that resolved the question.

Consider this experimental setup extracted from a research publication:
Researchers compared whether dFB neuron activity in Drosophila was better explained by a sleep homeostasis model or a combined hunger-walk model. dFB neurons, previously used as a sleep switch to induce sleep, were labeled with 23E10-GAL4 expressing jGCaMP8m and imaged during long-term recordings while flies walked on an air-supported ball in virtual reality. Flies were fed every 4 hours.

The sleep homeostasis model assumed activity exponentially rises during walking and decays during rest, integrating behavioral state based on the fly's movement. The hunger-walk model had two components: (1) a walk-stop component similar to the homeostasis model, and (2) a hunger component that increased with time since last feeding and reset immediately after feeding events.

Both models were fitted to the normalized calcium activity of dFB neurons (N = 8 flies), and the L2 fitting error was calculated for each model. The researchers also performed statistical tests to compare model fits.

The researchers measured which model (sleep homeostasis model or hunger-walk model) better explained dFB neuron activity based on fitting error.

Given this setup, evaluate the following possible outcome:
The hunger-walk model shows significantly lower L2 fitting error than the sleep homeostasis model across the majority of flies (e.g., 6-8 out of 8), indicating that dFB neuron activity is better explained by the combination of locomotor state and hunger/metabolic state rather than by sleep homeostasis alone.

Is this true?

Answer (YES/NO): YES